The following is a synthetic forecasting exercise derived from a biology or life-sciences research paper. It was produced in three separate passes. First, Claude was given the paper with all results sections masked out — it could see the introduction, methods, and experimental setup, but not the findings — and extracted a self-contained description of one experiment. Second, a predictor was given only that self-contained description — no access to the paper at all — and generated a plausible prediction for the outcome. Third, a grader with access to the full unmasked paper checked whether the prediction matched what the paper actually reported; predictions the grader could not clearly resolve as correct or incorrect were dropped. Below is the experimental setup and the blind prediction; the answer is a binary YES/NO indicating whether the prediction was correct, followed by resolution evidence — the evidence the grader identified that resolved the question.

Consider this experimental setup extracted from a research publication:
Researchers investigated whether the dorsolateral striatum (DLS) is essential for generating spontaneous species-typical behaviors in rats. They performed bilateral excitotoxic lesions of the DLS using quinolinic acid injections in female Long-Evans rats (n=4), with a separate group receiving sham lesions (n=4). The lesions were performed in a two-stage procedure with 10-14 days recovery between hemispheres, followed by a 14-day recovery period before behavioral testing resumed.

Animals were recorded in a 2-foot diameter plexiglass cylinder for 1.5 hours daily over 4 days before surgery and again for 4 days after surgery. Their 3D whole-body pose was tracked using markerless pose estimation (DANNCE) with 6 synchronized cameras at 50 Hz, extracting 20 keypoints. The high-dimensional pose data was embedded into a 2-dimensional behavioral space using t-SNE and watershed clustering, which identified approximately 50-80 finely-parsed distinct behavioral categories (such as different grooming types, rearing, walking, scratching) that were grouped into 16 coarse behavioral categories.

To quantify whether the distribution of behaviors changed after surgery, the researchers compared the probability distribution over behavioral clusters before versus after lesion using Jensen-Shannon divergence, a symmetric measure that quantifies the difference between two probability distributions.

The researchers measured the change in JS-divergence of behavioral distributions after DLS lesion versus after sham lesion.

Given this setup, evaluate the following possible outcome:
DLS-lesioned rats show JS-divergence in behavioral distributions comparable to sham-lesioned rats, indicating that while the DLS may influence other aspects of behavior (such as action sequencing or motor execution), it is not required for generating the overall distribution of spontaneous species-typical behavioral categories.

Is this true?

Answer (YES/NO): YES